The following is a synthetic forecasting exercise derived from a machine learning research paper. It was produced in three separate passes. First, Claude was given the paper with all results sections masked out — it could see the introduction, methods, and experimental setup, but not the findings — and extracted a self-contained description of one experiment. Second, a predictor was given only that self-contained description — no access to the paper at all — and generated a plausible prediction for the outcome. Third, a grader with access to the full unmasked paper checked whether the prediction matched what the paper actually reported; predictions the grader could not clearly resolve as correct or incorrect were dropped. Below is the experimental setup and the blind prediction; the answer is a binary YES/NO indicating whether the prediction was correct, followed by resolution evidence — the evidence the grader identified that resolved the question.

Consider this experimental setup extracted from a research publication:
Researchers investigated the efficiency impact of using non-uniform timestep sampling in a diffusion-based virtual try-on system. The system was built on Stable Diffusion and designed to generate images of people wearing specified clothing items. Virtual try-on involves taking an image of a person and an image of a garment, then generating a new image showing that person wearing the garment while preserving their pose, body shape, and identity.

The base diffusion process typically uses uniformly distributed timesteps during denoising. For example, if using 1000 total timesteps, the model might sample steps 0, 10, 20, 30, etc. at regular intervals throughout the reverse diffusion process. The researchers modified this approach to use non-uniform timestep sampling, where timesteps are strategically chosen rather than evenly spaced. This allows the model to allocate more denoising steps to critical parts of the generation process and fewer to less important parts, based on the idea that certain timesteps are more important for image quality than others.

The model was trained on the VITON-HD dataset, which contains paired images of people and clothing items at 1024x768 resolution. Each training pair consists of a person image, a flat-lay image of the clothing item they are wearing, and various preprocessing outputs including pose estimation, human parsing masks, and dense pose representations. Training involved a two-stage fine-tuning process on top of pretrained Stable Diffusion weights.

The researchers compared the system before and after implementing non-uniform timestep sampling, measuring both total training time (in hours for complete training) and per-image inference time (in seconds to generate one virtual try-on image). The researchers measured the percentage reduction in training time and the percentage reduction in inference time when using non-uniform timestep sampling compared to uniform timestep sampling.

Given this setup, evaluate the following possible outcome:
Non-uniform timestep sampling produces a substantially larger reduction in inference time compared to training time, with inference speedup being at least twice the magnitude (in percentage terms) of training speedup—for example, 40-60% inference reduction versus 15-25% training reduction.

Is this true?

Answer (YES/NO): NO